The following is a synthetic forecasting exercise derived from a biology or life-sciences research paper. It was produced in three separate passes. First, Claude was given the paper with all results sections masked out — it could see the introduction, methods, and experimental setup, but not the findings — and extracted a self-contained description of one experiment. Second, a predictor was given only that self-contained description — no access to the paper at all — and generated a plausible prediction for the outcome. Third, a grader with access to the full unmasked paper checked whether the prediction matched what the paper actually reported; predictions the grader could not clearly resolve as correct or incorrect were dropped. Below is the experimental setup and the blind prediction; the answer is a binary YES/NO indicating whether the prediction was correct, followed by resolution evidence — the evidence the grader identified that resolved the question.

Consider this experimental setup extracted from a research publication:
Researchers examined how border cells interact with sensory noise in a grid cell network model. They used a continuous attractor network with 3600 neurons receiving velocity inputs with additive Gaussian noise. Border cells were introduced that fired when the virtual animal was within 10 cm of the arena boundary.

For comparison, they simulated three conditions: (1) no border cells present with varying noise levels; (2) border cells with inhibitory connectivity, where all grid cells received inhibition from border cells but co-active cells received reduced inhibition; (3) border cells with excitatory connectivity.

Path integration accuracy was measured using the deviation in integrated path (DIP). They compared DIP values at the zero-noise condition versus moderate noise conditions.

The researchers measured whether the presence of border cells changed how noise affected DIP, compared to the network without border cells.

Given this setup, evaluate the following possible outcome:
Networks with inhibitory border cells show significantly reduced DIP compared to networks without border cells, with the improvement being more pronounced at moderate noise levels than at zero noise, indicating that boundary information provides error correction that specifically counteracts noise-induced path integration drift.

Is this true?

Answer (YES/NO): NO